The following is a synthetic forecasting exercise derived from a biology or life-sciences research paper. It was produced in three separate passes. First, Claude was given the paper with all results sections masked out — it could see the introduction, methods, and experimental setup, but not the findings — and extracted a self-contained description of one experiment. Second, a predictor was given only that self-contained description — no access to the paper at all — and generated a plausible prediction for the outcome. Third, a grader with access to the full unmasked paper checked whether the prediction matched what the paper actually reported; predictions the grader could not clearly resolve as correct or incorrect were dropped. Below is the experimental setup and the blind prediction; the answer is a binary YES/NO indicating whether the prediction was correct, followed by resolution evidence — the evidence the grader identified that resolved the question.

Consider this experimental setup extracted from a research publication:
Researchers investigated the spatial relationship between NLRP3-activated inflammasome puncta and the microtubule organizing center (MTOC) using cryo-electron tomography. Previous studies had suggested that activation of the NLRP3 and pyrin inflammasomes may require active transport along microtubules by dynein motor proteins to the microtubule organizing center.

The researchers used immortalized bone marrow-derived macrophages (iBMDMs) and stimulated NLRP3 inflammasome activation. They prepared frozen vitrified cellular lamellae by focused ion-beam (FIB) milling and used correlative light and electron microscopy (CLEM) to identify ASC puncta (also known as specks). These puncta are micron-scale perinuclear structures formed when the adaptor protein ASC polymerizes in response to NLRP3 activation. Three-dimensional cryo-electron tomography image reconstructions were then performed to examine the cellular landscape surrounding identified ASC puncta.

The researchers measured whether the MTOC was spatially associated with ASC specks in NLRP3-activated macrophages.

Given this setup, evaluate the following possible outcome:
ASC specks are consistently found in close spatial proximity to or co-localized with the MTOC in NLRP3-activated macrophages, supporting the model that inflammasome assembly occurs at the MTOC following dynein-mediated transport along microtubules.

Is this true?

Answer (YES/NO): NO